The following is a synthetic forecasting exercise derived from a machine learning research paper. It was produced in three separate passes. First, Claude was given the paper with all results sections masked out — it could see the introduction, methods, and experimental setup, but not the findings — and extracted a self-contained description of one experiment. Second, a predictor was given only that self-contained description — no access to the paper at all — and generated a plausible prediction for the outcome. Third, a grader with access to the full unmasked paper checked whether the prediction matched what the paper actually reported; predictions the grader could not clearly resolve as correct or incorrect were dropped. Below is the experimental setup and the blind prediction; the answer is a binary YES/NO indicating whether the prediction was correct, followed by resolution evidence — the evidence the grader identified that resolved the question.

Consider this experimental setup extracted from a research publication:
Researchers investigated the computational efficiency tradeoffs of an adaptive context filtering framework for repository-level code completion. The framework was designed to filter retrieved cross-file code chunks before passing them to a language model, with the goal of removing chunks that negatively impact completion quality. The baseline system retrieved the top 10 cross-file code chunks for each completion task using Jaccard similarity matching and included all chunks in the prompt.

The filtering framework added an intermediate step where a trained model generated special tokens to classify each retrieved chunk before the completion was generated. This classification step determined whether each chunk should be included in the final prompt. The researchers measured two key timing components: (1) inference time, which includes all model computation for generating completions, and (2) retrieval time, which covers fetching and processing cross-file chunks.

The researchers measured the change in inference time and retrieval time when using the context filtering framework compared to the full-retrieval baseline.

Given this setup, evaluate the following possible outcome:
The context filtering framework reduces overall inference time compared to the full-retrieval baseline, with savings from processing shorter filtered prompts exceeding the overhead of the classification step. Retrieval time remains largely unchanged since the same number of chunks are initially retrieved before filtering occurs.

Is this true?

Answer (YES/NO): NO